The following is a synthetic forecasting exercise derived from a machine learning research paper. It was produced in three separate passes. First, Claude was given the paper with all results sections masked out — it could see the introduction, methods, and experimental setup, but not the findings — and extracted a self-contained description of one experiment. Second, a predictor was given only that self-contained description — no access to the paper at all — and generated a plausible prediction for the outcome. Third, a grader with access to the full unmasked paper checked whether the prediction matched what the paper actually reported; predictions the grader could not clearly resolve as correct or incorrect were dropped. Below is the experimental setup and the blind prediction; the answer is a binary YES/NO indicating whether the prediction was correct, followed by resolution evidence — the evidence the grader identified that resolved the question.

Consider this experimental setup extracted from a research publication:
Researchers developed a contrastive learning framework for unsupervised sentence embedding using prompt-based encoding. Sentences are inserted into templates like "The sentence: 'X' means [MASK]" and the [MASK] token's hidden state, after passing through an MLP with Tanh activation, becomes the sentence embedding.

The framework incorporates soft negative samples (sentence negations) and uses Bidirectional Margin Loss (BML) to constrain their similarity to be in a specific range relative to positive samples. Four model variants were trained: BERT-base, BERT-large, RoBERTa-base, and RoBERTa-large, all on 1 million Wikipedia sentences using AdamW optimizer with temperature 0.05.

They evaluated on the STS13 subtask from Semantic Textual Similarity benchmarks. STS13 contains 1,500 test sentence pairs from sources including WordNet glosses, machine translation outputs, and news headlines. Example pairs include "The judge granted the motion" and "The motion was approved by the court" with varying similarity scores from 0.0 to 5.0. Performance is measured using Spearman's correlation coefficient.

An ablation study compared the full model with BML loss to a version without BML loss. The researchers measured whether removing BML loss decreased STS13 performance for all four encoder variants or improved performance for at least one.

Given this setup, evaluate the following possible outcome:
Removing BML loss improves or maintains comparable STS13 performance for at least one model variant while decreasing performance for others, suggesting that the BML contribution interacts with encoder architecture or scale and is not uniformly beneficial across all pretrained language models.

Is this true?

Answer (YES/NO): YES